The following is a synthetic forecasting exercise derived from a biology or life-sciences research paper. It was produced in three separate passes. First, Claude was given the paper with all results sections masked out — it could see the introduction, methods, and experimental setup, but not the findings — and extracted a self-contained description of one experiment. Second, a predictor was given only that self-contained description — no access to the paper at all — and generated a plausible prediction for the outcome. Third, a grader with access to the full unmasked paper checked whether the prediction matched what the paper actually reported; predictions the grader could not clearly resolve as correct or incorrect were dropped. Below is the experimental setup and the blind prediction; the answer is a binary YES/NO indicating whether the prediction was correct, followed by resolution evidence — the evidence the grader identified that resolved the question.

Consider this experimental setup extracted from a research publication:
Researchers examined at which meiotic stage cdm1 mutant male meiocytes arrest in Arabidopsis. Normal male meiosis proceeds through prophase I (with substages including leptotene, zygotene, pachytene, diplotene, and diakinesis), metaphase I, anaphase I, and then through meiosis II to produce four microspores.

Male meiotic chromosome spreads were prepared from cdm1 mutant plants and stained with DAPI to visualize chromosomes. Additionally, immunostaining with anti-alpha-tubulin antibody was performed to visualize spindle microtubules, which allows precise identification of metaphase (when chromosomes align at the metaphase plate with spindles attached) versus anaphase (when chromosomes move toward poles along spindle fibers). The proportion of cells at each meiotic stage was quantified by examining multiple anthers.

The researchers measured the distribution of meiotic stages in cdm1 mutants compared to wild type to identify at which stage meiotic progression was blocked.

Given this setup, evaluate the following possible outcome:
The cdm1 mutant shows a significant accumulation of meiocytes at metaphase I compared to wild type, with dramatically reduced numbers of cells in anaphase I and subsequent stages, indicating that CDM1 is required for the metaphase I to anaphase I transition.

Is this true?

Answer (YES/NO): YES